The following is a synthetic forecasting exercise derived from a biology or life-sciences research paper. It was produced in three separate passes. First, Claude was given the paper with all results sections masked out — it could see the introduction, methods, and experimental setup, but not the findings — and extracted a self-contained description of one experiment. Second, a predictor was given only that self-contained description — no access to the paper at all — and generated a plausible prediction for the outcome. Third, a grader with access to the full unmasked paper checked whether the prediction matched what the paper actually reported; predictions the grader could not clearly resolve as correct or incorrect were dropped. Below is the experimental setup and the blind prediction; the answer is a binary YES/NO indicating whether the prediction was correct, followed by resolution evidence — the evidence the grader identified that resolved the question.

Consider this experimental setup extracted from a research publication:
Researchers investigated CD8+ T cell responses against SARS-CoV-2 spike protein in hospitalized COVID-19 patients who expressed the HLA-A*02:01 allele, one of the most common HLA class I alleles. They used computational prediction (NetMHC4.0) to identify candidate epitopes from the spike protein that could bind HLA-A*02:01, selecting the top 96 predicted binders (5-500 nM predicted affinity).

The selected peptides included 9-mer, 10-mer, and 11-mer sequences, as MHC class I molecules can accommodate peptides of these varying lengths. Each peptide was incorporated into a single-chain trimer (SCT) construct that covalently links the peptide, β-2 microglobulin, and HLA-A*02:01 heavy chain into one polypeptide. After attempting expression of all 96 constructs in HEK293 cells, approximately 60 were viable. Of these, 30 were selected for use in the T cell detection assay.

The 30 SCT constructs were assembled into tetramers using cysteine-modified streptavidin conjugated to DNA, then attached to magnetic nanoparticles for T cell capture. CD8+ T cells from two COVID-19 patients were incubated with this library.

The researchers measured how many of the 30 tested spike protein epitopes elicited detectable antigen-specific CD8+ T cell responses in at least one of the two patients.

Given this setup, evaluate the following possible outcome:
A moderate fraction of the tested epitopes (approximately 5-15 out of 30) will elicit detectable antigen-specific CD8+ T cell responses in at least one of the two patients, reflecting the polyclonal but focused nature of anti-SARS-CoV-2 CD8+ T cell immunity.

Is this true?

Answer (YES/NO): YES